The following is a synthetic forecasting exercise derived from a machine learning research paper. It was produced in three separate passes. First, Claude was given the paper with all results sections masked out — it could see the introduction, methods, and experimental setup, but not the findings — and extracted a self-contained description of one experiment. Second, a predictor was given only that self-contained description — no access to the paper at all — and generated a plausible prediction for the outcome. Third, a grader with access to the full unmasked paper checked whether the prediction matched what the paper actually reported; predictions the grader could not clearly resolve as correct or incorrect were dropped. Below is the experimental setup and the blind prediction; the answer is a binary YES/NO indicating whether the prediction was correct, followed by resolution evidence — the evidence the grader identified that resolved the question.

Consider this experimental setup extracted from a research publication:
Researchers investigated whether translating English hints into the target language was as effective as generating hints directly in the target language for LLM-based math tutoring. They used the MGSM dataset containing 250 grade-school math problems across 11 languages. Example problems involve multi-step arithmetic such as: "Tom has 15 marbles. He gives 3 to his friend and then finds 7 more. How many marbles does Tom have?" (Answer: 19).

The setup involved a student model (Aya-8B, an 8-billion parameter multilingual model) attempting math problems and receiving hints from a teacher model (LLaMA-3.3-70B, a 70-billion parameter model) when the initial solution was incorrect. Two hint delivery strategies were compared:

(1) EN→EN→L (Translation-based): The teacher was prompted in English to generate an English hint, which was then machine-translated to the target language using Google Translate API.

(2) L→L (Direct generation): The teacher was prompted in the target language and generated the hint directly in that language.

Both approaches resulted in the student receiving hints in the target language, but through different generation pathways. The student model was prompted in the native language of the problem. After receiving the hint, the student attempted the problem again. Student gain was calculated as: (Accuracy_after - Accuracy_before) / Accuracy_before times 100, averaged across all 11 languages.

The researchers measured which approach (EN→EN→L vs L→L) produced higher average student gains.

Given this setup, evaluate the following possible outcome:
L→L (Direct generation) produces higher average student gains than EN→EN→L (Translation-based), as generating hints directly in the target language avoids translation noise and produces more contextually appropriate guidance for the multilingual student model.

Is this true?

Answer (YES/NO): YES